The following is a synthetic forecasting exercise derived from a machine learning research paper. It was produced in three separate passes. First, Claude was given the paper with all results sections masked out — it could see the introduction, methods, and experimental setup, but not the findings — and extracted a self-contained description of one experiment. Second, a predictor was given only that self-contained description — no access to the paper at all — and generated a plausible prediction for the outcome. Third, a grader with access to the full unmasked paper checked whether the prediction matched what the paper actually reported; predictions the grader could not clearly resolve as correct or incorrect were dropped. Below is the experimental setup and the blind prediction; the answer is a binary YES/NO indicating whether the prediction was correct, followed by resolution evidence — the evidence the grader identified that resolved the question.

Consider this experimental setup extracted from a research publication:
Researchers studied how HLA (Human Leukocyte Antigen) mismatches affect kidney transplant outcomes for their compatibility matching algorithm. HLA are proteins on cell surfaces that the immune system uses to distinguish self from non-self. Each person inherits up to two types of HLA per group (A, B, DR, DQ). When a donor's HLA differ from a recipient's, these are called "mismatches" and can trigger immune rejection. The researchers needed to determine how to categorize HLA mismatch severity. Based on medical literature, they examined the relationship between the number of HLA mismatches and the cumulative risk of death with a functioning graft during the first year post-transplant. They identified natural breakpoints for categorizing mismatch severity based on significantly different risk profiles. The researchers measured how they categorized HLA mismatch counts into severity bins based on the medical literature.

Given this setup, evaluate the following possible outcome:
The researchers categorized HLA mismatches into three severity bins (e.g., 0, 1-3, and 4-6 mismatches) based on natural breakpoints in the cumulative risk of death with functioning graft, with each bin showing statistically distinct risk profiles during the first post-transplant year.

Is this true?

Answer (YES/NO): NO